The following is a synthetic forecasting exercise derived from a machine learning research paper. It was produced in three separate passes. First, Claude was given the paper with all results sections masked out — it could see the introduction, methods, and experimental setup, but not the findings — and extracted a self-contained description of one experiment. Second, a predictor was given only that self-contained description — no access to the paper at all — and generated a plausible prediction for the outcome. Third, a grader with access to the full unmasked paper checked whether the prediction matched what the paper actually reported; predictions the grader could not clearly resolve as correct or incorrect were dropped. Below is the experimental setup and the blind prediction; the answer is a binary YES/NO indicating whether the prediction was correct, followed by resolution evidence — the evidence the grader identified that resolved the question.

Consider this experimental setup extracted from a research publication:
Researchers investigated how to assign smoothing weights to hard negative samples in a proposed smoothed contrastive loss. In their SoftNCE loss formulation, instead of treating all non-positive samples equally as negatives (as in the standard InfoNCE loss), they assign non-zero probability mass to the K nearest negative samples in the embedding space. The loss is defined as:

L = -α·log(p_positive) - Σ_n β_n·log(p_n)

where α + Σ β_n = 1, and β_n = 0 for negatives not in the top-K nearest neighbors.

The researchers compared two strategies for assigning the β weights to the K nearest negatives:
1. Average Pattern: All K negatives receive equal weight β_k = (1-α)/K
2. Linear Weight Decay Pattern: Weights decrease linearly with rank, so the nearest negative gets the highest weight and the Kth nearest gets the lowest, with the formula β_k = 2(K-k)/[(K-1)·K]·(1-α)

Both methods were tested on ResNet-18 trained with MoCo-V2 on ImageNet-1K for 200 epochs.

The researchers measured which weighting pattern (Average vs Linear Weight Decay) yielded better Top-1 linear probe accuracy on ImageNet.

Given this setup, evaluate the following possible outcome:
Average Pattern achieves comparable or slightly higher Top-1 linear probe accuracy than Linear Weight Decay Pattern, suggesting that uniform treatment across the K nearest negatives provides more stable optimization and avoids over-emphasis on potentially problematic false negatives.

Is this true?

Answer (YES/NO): NO